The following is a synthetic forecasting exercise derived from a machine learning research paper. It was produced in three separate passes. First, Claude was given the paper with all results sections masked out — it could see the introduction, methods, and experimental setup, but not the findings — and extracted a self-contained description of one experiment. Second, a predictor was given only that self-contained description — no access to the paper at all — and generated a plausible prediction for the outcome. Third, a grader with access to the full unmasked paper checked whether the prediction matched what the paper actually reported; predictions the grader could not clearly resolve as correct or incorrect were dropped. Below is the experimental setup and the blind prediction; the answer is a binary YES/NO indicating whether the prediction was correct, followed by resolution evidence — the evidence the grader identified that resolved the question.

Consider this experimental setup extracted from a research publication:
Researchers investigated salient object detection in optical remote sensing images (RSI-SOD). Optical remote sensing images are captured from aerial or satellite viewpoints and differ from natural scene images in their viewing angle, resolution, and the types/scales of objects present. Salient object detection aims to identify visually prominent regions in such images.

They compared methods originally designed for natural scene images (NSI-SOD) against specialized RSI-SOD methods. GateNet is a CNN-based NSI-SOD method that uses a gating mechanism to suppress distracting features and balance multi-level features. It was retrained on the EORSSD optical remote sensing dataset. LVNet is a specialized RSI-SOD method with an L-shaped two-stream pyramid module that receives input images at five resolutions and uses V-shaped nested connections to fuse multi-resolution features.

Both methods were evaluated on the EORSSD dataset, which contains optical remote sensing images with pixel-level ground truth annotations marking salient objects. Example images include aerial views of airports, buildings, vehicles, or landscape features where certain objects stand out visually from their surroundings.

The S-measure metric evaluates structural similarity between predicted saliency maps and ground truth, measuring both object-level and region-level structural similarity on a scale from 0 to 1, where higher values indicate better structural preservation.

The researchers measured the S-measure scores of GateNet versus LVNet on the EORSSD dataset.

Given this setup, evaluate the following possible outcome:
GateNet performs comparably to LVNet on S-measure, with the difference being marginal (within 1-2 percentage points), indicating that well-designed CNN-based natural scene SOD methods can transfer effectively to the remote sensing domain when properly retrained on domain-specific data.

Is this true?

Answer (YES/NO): NO